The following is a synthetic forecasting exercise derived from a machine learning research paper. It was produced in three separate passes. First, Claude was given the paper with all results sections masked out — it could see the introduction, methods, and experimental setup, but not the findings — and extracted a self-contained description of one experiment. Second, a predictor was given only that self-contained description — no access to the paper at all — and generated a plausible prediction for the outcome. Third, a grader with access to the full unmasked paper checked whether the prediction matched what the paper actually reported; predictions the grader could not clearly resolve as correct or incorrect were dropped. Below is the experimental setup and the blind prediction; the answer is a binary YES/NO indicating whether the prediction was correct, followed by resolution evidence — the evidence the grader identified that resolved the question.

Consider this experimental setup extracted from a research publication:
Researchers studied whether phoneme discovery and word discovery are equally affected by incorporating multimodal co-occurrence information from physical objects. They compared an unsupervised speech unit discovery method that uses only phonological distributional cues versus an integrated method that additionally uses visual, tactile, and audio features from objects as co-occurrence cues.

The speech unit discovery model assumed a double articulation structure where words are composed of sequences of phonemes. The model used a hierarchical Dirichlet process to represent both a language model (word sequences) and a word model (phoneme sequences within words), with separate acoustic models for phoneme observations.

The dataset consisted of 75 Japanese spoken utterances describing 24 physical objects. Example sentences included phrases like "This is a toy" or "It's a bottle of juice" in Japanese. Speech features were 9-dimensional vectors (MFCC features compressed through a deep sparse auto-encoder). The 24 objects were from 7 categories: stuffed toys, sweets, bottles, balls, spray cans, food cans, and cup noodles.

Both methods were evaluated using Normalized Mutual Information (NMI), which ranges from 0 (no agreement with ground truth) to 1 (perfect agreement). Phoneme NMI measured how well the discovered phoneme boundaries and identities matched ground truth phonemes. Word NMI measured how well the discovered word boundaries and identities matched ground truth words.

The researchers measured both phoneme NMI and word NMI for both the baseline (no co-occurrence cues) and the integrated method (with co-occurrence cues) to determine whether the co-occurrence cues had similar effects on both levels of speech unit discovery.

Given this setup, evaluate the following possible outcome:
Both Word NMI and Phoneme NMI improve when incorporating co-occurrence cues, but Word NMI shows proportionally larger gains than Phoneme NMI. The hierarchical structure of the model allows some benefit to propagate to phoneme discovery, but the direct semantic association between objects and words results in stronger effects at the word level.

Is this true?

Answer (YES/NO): NO